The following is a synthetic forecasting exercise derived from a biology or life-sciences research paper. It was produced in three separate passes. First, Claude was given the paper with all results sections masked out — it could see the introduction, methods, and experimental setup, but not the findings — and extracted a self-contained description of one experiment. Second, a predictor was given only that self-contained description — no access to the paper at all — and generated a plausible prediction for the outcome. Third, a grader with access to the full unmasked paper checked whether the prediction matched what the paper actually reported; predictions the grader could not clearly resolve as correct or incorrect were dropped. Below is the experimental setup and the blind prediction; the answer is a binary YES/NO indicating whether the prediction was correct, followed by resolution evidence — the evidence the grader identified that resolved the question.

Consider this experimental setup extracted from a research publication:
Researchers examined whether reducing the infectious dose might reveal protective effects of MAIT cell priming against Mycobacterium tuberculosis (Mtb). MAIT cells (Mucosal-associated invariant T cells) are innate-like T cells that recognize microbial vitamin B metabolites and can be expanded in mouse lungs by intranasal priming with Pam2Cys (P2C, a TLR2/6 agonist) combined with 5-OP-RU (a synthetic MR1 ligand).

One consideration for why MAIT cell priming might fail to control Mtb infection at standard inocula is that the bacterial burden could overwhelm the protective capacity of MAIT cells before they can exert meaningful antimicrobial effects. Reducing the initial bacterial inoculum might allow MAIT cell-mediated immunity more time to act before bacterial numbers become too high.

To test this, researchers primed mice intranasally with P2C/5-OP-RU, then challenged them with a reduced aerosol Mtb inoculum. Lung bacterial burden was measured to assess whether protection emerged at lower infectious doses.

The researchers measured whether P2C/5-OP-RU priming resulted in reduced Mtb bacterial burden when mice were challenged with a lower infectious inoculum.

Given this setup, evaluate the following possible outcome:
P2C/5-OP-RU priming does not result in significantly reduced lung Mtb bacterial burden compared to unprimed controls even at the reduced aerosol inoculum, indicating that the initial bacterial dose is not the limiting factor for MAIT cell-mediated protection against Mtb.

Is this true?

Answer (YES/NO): YES